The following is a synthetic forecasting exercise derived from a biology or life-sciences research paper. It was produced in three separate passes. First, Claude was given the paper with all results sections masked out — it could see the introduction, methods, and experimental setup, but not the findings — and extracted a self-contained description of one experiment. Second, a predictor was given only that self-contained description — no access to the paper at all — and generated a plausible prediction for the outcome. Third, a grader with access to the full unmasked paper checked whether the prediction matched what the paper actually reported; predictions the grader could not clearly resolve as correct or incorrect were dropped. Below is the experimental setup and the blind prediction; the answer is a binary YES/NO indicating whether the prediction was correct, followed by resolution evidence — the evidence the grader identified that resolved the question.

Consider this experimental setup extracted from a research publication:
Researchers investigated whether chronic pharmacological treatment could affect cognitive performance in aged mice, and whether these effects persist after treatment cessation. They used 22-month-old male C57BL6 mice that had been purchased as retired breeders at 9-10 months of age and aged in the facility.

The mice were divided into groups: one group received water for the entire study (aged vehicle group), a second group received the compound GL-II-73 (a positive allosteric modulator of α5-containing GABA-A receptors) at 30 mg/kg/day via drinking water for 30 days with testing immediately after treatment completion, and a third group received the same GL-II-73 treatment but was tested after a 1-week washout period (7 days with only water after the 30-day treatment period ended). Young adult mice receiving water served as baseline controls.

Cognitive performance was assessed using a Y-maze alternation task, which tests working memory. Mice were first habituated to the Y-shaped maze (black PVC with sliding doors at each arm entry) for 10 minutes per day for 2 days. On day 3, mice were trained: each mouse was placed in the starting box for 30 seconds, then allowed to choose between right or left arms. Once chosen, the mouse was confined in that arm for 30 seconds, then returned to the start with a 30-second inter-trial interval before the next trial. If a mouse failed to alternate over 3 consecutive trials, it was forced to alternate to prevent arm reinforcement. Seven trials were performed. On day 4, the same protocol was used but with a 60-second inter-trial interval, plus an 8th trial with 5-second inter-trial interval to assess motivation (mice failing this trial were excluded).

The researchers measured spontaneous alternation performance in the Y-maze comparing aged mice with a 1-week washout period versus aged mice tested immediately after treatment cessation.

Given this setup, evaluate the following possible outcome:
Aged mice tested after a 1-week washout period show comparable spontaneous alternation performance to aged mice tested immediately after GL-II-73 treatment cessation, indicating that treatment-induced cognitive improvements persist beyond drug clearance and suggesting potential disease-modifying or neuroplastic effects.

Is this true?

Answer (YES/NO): NO